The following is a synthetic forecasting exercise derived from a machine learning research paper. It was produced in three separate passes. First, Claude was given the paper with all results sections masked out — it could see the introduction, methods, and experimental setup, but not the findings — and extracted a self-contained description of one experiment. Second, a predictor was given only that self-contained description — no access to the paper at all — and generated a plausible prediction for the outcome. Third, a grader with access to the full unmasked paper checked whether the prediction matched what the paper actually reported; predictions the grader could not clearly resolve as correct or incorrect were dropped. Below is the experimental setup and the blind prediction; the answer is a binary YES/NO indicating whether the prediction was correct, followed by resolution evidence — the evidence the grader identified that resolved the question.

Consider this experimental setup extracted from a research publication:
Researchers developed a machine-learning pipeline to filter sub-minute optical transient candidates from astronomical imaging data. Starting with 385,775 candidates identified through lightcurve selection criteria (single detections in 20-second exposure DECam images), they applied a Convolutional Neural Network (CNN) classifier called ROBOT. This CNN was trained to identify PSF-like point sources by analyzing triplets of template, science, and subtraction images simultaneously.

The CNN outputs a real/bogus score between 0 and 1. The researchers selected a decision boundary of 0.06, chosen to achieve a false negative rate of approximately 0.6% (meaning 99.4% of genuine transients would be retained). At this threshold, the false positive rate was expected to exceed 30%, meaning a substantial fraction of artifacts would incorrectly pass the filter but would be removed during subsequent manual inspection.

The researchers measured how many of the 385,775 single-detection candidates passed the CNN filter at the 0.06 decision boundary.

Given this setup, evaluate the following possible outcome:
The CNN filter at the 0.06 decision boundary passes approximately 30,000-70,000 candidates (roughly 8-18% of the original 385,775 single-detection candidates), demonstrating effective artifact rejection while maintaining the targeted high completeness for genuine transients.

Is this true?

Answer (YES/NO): NO